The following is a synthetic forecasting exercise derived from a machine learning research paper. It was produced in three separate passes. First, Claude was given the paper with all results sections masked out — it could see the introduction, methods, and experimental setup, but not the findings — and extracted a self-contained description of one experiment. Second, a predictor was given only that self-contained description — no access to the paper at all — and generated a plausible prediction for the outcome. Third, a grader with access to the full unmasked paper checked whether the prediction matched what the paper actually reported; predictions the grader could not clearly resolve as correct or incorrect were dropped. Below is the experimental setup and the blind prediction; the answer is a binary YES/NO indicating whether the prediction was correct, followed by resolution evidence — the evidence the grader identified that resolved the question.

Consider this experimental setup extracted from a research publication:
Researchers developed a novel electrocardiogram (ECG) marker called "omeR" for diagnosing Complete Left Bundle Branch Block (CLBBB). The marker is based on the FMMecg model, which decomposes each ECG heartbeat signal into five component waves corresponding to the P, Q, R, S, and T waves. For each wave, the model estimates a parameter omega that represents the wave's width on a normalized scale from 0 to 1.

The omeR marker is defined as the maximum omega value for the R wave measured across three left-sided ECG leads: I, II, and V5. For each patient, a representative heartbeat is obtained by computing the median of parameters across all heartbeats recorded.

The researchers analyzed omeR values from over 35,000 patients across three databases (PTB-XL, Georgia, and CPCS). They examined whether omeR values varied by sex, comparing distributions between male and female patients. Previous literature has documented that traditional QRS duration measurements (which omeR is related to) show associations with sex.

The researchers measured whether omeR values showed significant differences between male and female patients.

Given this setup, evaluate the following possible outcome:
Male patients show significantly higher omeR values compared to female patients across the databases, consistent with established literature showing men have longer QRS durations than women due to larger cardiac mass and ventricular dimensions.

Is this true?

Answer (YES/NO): NO